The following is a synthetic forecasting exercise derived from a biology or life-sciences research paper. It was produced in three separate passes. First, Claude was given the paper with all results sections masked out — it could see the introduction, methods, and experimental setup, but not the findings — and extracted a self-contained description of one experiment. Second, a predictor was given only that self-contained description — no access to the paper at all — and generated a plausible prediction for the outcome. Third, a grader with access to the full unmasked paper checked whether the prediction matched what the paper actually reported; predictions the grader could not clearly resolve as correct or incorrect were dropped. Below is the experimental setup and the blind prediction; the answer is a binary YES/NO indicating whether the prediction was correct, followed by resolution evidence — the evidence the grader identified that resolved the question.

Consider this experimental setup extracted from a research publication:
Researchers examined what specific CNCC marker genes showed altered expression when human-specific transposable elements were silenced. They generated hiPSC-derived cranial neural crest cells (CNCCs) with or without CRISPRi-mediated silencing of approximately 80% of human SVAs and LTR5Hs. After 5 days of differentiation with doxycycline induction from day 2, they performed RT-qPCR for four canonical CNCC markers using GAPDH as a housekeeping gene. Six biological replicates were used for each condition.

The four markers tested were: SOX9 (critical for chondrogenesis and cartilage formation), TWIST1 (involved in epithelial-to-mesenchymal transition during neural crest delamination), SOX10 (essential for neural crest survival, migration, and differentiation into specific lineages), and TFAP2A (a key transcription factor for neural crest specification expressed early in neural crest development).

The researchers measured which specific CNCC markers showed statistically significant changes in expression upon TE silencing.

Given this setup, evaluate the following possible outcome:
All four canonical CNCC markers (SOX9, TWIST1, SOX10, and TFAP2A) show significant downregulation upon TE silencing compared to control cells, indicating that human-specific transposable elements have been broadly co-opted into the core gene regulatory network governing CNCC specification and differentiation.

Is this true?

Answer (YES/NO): NO